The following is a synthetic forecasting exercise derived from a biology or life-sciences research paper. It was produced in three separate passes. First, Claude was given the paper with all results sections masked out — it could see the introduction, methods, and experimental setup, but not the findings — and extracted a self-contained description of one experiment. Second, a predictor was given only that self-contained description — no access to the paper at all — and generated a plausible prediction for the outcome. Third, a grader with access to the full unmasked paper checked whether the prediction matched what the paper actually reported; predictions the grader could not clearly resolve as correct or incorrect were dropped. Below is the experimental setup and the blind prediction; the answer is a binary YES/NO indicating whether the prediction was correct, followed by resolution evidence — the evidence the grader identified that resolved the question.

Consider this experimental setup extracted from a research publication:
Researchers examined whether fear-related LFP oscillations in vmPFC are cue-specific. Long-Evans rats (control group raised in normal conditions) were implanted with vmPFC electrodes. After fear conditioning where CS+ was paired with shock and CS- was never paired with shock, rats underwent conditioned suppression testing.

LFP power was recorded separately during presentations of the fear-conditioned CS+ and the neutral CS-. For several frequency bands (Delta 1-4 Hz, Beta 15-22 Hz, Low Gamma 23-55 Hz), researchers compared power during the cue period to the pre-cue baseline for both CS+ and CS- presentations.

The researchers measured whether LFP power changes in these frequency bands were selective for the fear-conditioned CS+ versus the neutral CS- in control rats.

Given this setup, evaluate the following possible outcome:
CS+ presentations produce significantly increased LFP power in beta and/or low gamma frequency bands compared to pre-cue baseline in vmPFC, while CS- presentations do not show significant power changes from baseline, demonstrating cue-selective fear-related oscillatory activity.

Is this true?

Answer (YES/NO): NO